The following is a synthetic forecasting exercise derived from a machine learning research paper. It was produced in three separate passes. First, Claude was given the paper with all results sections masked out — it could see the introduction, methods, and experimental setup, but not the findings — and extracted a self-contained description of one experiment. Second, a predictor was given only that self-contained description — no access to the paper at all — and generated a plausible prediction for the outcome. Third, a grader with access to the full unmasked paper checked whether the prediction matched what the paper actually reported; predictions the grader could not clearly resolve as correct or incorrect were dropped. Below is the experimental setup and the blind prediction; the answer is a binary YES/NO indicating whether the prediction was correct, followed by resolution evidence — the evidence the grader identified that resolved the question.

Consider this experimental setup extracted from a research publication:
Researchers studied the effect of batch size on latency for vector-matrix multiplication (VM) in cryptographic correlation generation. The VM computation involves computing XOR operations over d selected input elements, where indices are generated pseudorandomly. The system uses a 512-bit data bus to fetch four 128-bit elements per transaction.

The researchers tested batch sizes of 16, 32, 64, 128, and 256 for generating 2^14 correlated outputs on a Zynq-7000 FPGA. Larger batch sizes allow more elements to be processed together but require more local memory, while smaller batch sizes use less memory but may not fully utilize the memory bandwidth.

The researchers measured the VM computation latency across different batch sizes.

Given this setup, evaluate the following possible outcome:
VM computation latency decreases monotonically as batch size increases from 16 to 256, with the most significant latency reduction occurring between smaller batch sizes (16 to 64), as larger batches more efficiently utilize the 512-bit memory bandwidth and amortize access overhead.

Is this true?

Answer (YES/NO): YES